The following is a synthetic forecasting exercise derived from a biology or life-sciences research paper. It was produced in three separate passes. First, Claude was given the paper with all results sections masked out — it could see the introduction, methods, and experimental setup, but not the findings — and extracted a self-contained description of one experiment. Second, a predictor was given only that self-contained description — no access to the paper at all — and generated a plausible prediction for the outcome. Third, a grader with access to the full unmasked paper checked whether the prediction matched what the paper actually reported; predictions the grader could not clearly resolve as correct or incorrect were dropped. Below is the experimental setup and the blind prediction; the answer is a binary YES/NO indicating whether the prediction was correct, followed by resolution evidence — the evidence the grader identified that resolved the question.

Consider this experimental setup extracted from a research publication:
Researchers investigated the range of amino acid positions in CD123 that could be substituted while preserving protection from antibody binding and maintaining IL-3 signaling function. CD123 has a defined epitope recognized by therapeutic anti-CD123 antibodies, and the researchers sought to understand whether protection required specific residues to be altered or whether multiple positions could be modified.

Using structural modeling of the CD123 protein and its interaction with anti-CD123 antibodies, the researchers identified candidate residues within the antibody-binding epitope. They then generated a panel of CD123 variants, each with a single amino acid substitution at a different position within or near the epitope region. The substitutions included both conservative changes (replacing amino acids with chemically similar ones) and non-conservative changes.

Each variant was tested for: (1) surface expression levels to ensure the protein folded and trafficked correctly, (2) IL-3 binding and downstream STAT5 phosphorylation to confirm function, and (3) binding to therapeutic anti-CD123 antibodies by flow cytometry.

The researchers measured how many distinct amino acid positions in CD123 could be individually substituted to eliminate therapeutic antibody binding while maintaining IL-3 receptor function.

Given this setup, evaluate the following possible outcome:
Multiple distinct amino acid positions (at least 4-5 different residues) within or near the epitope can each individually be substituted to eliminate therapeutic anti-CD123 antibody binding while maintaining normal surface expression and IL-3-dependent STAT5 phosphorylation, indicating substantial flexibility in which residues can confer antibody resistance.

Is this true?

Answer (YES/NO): NO